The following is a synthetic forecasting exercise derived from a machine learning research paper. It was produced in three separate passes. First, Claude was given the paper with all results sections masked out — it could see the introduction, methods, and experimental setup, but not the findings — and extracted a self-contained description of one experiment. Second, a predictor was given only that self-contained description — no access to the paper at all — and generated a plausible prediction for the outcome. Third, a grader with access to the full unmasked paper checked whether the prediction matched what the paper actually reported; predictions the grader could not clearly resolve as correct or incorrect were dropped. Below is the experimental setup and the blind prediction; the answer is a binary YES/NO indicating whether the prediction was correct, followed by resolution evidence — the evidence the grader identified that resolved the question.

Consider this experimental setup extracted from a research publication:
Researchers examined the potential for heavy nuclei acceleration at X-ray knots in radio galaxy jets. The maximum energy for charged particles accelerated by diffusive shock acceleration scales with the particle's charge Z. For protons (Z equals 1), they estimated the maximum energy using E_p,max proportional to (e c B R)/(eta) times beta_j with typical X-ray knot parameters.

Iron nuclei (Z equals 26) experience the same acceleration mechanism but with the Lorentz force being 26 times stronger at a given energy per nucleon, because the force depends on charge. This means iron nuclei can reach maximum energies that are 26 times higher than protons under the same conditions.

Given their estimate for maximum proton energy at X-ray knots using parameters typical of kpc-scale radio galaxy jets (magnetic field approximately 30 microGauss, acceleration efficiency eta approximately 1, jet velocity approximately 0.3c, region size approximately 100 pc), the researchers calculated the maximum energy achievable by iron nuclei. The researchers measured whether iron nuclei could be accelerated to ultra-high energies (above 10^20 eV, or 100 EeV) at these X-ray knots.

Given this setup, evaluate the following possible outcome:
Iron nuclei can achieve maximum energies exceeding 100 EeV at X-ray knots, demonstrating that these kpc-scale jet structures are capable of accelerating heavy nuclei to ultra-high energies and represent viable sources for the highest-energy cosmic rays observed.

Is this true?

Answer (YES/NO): YES